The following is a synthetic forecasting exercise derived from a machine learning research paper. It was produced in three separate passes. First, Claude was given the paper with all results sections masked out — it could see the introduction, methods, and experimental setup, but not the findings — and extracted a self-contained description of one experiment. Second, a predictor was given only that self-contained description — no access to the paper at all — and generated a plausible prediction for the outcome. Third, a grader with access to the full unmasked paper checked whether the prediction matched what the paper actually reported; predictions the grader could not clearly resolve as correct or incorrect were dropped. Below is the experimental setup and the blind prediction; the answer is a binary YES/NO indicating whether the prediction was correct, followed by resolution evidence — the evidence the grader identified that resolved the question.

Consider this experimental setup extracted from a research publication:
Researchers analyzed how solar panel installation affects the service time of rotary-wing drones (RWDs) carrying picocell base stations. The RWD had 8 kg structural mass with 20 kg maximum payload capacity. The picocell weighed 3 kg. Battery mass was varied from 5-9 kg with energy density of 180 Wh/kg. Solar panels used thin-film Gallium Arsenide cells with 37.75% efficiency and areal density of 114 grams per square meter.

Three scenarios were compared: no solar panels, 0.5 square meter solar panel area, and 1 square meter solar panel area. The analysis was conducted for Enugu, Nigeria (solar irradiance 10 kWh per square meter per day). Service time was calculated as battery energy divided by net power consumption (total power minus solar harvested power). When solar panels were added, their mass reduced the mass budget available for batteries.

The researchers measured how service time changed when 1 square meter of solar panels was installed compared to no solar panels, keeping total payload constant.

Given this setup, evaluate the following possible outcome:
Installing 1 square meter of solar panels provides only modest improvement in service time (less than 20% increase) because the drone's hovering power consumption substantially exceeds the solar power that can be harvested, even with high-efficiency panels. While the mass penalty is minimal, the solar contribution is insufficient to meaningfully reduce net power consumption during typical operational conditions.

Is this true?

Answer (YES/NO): YES